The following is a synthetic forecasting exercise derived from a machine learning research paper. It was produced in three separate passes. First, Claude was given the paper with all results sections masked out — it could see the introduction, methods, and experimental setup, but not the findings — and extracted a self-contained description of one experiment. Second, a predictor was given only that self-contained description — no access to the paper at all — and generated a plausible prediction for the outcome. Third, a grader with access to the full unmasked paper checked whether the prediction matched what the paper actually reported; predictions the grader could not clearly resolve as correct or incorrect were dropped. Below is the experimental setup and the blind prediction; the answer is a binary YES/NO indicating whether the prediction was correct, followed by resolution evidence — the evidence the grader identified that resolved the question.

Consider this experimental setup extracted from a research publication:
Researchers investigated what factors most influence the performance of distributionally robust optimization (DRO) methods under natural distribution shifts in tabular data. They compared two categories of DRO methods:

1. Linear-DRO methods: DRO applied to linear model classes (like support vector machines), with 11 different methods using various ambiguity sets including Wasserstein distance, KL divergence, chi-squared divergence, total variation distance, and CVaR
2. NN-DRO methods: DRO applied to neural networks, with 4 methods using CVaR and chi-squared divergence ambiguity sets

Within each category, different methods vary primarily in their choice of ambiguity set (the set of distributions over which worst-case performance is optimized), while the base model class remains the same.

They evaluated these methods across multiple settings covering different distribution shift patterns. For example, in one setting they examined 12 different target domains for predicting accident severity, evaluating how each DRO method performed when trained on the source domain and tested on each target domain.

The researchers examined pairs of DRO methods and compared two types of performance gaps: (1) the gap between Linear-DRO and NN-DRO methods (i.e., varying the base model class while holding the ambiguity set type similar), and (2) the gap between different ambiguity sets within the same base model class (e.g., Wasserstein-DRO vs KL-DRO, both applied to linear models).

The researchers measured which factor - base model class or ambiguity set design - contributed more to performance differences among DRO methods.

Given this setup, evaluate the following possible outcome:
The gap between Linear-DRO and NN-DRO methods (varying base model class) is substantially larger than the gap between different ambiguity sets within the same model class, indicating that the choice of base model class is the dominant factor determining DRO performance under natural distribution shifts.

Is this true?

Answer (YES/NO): YES